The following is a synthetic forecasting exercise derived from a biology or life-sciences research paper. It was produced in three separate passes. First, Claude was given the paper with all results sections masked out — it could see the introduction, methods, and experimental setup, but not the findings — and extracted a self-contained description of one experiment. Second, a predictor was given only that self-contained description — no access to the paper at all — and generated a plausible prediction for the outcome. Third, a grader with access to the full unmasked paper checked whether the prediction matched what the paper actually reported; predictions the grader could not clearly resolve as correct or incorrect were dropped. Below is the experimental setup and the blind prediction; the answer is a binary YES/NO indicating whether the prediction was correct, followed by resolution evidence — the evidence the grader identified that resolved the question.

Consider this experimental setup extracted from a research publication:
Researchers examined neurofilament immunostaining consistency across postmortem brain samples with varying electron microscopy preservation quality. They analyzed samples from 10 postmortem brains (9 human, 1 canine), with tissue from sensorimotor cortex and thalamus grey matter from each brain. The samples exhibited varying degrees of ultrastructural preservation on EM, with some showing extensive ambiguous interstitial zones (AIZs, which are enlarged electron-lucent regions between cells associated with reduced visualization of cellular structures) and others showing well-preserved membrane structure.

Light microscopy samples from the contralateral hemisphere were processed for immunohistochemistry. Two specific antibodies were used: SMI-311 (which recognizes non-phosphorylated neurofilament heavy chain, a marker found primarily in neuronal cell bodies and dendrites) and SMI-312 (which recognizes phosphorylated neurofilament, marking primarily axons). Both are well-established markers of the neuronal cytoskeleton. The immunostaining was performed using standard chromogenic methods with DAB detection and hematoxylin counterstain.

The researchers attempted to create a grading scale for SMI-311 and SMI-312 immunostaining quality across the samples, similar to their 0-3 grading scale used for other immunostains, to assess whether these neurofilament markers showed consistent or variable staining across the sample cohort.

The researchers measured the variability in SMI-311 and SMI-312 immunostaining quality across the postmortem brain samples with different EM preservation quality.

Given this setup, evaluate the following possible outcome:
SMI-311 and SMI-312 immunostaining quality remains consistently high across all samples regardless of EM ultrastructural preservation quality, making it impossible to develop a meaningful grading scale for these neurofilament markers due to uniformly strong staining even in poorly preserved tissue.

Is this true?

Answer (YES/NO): YES